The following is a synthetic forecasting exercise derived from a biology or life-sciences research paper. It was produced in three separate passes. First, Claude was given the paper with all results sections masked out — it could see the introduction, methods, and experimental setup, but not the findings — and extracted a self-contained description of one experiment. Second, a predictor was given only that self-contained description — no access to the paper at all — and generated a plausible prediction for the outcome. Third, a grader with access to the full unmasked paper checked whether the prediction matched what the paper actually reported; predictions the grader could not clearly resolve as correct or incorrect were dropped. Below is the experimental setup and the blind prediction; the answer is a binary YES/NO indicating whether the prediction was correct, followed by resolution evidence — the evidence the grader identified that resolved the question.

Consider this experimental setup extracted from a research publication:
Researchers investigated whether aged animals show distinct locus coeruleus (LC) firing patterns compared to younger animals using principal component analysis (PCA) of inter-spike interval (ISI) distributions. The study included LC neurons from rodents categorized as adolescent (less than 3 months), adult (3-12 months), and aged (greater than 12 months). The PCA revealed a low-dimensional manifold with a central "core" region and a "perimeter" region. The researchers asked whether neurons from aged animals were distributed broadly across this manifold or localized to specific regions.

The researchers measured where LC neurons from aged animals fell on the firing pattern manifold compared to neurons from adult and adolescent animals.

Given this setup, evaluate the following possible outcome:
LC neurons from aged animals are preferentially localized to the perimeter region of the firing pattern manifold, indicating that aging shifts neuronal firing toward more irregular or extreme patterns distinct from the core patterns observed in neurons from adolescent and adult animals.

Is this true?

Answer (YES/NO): NO